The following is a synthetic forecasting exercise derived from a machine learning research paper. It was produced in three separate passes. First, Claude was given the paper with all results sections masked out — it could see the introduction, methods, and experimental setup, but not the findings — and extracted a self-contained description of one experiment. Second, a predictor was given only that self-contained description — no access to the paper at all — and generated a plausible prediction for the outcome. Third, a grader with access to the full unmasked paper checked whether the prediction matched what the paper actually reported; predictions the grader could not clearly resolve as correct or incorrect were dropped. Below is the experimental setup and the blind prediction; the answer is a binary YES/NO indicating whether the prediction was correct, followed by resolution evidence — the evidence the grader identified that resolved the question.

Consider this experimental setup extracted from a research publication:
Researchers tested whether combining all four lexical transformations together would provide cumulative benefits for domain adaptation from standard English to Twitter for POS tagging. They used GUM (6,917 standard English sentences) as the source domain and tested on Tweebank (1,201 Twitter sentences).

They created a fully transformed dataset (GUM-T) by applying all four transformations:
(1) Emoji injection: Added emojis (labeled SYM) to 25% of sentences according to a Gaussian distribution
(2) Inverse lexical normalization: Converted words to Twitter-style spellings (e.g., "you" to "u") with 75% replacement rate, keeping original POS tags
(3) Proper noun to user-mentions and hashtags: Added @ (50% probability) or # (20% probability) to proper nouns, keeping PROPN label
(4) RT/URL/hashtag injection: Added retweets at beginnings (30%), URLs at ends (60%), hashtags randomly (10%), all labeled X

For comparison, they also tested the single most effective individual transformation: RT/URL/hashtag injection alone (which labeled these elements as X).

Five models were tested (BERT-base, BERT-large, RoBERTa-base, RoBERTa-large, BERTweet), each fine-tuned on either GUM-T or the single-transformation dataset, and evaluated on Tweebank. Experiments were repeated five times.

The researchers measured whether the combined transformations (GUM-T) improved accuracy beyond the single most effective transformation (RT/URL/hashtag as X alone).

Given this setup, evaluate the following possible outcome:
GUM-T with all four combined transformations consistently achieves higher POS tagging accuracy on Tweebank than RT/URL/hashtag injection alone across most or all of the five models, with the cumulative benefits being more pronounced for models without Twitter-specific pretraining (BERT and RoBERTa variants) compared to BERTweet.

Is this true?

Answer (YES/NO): NO